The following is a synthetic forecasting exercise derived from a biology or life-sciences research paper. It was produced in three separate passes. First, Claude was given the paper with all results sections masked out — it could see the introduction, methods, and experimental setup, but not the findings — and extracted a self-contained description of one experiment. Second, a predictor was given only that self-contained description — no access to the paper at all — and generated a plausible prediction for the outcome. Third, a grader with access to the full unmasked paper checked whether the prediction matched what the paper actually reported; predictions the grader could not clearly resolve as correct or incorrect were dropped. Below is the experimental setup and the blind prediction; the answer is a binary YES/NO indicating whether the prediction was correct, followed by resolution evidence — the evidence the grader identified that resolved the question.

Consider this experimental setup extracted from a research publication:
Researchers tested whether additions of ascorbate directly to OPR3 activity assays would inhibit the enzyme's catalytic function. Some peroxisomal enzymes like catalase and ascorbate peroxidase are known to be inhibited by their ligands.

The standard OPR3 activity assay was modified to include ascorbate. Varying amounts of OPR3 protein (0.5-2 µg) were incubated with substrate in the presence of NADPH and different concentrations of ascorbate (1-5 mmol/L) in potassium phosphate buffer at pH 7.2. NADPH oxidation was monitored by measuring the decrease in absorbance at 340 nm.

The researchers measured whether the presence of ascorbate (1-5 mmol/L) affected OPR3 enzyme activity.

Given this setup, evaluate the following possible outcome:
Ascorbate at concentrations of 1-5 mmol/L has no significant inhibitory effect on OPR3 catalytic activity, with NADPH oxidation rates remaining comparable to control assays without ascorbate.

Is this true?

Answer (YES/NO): YES